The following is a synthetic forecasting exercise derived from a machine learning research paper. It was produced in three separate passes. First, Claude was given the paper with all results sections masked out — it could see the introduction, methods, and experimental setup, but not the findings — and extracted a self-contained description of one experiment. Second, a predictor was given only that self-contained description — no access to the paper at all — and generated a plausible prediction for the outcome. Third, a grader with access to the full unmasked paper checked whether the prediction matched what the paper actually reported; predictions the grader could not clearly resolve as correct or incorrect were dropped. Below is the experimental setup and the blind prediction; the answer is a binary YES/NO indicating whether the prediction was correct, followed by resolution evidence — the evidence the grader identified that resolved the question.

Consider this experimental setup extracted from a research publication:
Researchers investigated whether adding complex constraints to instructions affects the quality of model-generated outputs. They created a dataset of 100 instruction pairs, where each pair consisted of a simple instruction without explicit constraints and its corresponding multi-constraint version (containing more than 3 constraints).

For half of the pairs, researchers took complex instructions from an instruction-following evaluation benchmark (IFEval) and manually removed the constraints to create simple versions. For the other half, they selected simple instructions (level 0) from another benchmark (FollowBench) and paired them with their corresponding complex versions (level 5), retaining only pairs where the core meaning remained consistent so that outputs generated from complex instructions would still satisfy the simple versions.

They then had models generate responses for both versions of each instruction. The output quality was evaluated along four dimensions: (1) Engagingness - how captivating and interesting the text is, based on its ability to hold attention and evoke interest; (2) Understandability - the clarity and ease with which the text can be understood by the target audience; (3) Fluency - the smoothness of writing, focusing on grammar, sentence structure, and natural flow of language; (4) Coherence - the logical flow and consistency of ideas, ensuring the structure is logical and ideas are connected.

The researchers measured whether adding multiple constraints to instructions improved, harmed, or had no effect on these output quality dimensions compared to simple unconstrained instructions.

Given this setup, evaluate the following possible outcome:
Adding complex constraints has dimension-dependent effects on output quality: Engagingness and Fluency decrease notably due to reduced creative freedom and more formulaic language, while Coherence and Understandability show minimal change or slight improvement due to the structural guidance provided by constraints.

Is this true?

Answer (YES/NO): NO